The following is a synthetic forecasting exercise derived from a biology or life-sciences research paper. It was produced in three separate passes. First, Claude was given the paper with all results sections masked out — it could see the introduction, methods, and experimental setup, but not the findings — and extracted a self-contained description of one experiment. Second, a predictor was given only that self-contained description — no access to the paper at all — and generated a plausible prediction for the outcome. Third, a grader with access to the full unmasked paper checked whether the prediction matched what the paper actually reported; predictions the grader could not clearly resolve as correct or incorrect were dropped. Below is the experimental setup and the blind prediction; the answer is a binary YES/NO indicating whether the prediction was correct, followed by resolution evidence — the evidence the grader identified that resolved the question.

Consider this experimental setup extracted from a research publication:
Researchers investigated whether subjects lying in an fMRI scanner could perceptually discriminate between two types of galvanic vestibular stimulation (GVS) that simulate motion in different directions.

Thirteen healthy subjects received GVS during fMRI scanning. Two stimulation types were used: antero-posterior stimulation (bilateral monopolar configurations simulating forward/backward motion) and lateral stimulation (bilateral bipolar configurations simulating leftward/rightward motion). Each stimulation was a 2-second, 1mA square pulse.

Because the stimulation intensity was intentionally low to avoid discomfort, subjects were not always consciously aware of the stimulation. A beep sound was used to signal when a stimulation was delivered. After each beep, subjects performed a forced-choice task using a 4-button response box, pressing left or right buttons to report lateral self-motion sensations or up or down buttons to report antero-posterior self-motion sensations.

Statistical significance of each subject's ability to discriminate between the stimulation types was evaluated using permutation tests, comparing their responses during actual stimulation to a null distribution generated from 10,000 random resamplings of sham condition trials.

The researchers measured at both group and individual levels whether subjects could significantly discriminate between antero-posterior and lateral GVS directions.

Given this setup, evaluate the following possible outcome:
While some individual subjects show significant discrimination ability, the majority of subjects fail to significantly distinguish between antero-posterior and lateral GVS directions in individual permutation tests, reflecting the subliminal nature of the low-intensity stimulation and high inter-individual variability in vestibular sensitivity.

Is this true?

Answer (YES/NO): NO